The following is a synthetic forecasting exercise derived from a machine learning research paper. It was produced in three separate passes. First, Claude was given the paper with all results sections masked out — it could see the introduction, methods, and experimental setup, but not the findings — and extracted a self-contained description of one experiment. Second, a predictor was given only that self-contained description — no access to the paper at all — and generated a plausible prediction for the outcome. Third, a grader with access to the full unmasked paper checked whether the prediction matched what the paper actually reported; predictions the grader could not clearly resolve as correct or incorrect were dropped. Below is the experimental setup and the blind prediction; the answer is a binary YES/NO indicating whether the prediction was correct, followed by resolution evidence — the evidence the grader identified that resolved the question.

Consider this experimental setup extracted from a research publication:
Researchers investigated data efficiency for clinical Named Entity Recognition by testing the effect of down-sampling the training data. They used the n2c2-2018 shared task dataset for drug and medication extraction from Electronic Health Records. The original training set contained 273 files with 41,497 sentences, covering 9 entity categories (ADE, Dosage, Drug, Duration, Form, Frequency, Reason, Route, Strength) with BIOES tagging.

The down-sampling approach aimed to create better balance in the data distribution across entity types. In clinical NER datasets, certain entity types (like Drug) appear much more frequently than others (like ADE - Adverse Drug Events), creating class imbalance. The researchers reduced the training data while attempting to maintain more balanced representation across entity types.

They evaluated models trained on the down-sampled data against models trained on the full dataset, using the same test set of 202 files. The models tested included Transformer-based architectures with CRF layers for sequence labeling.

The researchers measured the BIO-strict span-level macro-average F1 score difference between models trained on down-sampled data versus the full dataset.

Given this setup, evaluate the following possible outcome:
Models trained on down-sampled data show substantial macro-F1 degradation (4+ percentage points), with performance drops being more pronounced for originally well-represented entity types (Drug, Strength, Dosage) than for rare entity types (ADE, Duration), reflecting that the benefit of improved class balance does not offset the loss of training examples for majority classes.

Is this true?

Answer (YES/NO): NO